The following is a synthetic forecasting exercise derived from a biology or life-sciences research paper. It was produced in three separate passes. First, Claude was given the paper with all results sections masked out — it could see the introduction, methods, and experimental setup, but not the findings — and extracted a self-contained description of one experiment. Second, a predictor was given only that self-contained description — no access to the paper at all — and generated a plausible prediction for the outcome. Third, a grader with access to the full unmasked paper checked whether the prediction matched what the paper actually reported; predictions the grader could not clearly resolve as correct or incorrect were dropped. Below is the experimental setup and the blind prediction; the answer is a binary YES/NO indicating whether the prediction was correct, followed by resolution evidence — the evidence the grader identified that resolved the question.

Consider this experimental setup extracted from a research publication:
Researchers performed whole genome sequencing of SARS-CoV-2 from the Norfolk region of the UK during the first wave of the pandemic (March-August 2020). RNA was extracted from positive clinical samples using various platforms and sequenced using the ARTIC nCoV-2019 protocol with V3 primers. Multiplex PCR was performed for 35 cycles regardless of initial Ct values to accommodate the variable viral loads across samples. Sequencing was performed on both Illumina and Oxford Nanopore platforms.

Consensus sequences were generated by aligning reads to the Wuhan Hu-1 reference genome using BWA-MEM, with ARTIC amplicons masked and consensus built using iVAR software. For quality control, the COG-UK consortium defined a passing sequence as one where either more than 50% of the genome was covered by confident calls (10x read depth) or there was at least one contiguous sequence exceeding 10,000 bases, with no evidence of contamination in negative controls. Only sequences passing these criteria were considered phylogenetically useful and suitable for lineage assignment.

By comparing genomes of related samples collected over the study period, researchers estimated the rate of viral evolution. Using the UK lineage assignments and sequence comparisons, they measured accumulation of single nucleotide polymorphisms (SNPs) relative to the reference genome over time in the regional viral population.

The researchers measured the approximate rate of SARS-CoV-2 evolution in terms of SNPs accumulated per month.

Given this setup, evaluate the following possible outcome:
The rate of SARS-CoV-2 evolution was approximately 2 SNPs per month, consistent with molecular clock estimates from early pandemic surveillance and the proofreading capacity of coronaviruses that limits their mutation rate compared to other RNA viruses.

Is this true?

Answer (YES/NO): YES